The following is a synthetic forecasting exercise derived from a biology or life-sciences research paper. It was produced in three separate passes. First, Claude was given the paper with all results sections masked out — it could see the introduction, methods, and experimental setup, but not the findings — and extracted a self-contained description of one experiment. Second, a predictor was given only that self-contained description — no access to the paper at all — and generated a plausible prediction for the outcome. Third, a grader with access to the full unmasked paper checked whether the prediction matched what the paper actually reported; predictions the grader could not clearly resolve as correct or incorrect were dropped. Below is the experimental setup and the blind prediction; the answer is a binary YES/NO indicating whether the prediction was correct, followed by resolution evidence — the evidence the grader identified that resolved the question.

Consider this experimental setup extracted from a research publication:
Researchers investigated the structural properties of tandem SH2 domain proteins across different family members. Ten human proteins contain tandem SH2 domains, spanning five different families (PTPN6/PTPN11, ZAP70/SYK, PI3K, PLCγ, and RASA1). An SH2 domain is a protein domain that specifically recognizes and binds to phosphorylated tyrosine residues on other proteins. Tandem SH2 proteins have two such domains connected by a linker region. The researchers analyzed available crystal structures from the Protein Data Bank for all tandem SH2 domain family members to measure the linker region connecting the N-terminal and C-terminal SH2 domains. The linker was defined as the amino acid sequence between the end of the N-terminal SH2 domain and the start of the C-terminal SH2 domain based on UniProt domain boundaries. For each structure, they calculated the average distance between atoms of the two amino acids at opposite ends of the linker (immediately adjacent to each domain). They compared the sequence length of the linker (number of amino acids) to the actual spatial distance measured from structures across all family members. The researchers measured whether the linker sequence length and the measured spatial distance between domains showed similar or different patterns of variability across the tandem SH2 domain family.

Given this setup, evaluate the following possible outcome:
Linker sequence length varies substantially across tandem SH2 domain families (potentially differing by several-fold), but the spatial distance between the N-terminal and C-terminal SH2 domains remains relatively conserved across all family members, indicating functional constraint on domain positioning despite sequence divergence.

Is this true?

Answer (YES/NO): YES